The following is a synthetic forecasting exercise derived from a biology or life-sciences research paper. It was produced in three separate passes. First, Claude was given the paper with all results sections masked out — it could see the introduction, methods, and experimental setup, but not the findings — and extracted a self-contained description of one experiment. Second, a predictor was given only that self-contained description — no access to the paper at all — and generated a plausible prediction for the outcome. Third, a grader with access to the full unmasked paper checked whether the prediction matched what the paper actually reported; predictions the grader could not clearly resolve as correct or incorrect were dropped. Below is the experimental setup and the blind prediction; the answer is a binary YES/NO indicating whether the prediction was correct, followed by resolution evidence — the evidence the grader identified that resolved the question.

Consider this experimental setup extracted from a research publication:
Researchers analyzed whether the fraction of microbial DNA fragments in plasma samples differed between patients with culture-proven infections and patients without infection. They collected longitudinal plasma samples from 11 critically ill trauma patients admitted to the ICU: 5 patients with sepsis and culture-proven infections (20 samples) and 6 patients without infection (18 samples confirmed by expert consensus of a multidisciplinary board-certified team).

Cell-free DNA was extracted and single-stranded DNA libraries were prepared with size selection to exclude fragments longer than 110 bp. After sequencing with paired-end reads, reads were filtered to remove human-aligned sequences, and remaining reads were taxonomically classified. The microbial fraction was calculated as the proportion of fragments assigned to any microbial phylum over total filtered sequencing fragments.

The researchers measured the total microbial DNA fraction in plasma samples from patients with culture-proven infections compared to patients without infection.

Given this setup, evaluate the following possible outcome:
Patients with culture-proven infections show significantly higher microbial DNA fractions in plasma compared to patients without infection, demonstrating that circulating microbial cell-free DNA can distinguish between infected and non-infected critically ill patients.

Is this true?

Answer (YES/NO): NO